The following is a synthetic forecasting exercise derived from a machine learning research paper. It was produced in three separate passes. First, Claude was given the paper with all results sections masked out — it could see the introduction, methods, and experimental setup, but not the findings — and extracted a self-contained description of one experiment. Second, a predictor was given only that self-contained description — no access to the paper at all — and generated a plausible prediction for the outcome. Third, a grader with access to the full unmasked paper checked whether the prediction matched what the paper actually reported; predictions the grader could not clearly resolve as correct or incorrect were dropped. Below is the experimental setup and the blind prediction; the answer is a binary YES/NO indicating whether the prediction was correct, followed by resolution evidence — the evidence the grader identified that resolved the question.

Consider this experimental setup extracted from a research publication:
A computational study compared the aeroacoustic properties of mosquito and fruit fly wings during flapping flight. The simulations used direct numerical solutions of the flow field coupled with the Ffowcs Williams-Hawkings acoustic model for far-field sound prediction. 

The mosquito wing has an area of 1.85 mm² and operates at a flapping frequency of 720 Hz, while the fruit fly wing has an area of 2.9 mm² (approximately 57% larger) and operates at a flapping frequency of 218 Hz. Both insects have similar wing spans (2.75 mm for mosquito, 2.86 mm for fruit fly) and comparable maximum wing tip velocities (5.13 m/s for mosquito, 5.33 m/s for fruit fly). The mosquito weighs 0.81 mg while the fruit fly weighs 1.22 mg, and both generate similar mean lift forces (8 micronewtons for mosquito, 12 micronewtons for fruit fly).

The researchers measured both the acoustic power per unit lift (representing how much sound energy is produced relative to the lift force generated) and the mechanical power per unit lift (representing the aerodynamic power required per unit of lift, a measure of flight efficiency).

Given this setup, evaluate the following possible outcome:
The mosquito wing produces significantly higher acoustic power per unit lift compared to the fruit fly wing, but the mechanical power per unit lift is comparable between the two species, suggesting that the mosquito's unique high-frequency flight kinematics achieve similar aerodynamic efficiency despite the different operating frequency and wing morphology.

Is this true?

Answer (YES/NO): YES